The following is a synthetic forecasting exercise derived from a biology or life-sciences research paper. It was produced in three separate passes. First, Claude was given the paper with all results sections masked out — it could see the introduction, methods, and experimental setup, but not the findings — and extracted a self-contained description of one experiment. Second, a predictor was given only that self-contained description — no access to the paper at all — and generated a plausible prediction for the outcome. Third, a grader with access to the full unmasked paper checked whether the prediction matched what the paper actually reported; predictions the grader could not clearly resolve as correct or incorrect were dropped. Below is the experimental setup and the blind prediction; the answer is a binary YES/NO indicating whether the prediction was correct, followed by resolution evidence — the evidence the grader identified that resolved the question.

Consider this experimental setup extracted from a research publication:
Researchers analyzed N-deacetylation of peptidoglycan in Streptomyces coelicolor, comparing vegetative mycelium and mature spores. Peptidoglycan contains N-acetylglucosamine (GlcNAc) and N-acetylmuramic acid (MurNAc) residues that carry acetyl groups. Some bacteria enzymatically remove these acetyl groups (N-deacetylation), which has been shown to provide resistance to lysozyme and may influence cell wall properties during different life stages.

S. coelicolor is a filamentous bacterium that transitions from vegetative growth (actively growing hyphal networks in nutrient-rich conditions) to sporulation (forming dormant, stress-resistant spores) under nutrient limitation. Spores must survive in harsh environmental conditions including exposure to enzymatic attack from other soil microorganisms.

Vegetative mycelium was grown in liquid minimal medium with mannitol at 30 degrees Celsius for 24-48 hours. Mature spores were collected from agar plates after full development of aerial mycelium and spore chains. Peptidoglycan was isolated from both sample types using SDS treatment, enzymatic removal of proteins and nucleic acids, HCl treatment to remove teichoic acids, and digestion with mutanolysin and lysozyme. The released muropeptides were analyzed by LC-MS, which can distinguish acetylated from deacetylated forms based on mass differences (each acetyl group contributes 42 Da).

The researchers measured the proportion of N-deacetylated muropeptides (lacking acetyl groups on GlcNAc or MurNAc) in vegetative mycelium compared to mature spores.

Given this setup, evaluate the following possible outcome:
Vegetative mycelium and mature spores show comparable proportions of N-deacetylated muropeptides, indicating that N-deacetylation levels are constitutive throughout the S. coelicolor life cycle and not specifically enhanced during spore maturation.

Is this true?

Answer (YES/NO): NO